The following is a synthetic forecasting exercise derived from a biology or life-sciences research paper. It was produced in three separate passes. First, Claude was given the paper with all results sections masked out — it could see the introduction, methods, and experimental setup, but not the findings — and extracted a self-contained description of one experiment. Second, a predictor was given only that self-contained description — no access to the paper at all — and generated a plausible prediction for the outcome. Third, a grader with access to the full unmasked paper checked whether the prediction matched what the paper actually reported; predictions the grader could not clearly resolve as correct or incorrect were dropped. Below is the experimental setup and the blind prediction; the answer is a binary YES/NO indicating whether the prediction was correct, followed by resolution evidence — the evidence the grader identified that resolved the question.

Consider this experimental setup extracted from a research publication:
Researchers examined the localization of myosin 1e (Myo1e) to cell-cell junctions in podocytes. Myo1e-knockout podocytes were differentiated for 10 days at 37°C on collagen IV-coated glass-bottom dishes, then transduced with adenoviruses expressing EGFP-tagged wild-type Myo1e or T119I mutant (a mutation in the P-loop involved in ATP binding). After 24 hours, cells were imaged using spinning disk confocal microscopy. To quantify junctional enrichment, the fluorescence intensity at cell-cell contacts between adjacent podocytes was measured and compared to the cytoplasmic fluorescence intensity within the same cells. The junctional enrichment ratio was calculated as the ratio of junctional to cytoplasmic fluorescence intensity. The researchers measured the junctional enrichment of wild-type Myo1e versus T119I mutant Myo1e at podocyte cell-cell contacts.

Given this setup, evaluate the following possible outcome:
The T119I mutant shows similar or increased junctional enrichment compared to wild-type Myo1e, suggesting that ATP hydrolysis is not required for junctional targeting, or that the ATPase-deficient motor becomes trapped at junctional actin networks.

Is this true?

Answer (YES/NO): NO